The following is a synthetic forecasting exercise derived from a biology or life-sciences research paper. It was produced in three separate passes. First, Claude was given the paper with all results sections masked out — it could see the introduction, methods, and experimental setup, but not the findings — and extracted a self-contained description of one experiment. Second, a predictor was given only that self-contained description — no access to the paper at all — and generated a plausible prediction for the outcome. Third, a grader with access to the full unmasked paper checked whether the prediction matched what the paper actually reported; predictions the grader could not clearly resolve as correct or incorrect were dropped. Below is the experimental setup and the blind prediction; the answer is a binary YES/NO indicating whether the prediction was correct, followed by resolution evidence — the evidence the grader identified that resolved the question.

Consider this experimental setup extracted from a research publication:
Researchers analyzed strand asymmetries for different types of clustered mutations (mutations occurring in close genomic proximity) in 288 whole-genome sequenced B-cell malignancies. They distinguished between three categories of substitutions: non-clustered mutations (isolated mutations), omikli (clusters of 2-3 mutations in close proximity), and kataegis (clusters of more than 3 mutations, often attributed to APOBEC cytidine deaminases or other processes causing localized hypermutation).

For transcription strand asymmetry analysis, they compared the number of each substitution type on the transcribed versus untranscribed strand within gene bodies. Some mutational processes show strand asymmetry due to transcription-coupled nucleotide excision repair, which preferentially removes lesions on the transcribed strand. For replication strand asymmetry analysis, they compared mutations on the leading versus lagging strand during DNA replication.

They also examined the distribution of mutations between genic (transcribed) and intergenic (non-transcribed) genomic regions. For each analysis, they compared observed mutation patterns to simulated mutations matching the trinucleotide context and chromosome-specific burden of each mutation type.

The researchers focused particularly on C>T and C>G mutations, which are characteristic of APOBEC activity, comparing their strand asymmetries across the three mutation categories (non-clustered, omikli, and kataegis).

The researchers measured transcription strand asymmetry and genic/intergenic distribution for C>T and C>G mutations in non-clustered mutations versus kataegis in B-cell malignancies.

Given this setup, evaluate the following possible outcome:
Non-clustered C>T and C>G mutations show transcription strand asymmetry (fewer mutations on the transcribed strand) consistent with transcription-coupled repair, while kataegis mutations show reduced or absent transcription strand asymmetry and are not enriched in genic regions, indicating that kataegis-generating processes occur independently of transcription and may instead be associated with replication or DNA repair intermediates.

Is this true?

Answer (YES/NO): NO